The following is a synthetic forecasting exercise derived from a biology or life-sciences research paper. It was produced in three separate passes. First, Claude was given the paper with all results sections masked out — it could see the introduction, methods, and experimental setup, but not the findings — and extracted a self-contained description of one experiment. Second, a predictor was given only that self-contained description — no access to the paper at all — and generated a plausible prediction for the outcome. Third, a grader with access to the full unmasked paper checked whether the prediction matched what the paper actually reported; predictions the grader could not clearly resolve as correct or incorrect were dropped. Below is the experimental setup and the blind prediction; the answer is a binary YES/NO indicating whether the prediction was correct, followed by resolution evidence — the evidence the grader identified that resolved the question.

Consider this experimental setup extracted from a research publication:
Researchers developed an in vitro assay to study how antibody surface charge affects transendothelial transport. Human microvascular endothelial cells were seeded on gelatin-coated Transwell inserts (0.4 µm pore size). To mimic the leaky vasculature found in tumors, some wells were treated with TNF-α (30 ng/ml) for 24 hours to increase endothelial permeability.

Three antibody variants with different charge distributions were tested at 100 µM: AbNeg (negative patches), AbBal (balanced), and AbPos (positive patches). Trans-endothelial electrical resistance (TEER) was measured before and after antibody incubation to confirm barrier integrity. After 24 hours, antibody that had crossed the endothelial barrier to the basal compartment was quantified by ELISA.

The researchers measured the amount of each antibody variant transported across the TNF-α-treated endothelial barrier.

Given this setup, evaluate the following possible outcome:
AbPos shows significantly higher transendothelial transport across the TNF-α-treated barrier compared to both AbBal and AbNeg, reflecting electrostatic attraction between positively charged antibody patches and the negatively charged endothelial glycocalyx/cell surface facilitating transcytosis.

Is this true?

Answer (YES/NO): NO